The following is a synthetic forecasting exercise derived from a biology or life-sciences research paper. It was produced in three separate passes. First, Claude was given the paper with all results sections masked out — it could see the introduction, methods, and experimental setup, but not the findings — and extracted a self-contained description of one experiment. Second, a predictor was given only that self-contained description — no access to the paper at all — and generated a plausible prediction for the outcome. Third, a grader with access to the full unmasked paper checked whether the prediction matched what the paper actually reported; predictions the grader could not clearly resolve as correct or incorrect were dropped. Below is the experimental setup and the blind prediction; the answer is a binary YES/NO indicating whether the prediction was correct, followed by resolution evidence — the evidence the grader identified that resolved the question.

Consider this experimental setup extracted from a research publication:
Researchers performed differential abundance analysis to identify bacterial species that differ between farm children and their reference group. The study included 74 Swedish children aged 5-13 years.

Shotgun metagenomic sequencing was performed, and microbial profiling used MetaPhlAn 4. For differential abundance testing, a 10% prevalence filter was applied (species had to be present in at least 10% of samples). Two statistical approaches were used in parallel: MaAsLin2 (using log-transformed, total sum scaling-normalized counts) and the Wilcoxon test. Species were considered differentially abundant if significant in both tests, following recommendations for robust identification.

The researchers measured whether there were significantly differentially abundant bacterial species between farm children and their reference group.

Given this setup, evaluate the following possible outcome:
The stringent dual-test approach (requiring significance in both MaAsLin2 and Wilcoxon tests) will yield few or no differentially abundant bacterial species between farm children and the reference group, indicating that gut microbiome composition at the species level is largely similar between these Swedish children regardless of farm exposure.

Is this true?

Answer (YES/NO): YES